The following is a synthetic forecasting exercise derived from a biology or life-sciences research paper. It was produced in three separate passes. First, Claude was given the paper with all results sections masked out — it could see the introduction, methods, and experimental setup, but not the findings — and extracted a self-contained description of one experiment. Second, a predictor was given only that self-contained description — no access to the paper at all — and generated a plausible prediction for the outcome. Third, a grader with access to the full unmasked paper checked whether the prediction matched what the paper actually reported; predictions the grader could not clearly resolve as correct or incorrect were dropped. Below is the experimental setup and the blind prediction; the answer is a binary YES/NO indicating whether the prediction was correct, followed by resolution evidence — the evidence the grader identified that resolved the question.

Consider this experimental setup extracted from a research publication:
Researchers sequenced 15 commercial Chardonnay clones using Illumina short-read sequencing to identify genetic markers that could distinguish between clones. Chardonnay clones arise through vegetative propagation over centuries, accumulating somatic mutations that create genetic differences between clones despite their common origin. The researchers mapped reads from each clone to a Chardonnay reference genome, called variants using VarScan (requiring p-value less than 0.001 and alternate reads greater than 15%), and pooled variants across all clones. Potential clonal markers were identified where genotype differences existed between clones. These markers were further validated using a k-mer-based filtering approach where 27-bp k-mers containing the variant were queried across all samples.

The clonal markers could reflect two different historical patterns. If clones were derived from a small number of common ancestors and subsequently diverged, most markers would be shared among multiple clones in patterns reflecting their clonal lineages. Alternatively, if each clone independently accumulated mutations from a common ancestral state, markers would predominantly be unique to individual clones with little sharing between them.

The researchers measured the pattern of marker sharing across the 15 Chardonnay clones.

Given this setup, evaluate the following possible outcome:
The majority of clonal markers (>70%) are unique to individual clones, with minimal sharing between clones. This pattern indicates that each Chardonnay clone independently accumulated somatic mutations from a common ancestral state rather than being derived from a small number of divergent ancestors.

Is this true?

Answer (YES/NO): YES